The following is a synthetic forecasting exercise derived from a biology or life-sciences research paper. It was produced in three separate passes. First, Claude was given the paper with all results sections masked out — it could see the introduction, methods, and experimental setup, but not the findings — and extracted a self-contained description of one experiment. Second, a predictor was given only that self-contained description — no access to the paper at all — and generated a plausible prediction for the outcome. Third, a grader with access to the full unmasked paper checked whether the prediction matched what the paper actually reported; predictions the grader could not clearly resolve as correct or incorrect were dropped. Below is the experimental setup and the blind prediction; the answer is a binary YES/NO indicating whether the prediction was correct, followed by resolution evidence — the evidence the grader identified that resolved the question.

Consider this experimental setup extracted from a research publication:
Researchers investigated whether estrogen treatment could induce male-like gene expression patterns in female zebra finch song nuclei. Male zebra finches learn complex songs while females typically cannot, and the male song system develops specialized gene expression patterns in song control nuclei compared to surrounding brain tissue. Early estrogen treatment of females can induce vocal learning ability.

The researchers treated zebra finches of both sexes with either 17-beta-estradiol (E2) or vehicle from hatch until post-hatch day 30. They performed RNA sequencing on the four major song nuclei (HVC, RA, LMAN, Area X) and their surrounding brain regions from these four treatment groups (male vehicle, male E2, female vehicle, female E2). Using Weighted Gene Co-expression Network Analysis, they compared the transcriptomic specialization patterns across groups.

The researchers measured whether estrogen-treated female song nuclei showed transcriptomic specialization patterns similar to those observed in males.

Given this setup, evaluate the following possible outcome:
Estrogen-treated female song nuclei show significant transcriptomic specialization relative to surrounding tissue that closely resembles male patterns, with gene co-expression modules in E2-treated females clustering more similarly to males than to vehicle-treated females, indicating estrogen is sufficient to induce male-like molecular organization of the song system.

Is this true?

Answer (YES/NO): NO